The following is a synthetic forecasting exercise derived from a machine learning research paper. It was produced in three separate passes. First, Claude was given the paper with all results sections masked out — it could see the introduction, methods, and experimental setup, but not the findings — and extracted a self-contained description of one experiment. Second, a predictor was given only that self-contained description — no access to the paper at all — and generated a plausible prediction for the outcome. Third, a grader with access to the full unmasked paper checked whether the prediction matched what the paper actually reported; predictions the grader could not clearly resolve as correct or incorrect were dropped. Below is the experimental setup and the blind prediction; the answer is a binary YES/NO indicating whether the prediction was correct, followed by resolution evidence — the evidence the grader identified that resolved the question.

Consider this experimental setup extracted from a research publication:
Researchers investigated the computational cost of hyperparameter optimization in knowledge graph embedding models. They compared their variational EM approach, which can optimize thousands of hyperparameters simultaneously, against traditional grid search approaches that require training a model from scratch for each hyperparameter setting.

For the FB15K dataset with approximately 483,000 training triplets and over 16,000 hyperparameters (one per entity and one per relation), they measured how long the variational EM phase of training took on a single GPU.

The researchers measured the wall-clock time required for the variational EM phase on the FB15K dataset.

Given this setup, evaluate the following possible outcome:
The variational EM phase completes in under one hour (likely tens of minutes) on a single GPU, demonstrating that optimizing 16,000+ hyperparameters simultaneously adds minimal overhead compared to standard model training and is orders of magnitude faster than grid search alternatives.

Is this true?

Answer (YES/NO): NO